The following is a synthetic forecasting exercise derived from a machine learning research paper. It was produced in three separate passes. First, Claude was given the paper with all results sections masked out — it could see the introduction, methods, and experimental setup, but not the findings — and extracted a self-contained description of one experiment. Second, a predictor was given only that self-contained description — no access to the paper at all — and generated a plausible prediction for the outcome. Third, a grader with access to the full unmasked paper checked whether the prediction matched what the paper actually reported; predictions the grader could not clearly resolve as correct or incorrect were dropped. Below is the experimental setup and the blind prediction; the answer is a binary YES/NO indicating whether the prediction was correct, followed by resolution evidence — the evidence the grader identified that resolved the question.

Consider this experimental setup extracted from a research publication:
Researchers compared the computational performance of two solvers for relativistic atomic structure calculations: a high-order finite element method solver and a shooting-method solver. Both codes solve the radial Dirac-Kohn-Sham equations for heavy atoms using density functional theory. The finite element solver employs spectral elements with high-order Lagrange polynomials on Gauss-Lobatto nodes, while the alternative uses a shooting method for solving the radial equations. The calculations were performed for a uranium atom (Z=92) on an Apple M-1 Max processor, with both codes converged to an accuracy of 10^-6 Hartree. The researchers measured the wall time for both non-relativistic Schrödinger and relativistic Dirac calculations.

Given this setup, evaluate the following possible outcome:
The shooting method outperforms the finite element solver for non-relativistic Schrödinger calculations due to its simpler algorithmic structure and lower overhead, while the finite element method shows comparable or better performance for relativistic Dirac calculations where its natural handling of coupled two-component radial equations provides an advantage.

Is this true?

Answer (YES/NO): NO